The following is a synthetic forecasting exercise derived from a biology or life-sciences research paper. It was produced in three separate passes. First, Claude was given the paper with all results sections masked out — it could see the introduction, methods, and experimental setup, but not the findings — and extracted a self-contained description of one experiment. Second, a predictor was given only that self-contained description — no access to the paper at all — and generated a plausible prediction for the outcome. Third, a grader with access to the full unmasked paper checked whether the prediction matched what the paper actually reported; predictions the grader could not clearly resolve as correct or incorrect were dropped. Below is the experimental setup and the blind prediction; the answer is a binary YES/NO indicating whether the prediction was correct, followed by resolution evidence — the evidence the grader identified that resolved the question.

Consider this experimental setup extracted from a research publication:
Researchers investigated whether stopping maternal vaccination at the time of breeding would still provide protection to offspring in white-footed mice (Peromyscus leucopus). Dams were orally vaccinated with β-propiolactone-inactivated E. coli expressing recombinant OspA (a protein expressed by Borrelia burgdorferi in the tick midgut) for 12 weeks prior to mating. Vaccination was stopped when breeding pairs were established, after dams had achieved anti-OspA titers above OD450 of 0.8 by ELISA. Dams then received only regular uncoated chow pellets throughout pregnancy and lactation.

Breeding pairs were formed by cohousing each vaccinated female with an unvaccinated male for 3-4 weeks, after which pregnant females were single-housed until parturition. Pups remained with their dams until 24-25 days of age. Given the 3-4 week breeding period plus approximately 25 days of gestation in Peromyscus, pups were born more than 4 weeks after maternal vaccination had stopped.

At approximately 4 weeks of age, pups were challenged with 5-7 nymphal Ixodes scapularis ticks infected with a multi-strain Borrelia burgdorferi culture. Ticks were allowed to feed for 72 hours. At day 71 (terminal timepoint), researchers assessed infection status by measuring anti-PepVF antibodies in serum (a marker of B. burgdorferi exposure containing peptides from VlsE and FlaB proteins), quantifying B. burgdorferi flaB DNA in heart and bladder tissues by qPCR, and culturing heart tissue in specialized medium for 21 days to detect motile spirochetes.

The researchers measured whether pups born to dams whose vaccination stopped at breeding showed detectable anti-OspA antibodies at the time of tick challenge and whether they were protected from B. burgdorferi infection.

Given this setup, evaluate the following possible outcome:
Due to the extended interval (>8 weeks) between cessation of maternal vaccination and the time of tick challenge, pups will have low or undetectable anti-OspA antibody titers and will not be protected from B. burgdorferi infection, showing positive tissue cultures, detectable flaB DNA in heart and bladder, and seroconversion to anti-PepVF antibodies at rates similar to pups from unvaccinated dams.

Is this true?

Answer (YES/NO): YES